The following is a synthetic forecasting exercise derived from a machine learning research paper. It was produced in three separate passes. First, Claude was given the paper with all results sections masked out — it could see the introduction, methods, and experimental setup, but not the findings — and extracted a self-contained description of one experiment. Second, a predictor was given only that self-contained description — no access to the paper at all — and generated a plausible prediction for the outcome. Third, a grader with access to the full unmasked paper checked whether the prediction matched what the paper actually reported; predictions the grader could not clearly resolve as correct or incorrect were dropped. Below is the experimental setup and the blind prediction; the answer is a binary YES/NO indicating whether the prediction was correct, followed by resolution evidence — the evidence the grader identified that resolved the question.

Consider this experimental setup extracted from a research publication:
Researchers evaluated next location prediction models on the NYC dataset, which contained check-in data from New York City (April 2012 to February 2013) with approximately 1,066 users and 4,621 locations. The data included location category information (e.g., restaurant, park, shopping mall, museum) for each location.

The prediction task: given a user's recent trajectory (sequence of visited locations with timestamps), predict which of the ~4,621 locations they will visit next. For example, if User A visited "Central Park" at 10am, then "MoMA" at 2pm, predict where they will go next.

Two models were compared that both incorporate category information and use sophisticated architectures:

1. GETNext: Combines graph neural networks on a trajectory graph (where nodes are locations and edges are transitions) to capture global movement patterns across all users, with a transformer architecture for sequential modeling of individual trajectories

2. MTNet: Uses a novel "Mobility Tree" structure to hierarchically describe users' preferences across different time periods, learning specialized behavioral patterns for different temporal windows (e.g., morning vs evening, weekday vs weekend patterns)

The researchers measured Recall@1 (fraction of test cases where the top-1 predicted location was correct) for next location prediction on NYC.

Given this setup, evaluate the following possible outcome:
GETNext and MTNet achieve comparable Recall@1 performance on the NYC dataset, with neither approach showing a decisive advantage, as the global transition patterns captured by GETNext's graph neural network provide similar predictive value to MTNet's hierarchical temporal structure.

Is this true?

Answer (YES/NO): NO